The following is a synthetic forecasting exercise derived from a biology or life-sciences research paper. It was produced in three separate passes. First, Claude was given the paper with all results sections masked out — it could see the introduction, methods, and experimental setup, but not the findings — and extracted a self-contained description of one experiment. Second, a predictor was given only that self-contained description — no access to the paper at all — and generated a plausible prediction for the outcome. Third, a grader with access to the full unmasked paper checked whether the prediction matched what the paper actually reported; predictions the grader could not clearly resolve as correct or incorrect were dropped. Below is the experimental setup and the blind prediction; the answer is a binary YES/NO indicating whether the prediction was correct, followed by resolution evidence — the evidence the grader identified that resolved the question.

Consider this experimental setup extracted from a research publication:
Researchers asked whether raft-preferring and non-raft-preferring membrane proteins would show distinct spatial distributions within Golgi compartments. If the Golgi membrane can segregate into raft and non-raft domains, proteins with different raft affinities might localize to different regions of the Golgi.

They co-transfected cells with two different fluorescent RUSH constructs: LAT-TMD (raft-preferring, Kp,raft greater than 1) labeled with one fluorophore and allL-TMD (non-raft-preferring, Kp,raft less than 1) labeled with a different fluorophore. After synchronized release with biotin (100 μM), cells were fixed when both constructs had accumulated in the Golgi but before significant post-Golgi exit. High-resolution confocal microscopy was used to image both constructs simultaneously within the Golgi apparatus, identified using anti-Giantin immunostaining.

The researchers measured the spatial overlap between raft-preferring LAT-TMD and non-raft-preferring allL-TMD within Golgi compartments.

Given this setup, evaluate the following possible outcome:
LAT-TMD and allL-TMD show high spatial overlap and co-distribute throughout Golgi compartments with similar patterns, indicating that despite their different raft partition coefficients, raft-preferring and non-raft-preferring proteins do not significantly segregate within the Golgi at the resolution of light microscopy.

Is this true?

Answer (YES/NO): NO